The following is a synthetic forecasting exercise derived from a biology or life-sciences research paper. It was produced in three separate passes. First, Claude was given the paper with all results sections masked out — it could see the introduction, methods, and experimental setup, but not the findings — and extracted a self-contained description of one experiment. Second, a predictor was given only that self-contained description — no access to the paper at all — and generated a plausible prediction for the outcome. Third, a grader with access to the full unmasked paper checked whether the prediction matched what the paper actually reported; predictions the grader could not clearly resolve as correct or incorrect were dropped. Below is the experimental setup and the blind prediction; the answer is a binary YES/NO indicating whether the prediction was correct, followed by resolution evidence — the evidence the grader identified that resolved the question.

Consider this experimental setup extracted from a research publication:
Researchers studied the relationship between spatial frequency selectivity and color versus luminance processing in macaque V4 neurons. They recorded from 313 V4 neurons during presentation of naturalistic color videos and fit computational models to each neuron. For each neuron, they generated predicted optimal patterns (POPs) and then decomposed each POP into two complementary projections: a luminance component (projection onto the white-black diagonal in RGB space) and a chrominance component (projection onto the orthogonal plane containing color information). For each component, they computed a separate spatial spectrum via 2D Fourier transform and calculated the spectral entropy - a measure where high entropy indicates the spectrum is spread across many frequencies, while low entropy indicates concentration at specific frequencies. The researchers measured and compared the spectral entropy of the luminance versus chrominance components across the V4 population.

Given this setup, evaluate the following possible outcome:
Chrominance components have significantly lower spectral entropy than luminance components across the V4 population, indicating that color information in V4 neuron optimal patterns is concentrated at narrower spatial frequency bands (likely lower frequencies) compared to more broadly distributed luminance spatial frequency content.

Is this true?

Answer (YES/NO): YES